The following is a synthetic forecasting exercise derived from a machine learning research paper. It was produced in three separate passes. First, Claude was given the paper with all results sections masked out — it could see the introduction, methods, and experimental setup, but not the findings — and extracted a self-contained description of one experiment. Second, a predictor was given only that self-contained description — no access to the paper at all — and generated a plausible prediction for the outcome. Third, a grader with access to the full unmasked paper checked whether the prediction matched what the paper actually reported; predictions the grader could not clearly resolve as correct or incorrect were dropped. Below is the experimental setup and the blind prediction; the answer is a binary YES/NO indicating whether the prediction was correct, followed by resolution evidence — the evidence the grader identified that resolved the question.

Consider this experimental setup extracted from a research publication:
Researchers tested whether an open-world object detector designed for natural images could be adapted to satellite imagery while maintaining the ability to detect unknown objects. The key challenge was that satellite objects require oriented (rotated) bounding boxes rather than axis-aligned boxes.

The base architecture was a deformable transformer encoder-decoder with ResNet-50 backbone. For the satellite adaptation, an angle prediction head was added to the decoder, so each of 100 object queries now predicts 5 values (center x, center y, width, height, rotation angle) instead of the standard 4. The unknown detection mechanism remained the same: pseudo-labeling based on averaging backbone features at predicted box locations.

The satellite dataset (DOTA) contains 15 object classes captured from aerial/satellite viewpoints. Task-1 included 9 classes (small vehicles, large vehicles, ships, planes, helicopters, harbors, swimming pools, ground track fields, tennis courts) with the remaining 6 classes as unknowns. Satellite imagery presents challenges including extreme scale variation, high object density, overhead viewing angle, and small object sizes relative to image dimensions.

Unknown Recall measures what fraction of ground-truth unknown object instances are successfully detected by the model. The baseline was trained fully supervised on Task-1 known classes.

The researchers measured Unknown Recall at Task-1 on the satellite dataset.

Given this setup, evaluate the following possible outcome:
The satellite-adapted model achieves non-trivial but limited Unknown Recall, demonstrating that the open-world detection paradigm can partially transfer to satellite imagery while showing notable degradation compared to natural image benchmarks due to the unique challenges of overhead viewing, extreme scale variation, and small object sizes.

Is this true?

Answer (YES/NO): YES